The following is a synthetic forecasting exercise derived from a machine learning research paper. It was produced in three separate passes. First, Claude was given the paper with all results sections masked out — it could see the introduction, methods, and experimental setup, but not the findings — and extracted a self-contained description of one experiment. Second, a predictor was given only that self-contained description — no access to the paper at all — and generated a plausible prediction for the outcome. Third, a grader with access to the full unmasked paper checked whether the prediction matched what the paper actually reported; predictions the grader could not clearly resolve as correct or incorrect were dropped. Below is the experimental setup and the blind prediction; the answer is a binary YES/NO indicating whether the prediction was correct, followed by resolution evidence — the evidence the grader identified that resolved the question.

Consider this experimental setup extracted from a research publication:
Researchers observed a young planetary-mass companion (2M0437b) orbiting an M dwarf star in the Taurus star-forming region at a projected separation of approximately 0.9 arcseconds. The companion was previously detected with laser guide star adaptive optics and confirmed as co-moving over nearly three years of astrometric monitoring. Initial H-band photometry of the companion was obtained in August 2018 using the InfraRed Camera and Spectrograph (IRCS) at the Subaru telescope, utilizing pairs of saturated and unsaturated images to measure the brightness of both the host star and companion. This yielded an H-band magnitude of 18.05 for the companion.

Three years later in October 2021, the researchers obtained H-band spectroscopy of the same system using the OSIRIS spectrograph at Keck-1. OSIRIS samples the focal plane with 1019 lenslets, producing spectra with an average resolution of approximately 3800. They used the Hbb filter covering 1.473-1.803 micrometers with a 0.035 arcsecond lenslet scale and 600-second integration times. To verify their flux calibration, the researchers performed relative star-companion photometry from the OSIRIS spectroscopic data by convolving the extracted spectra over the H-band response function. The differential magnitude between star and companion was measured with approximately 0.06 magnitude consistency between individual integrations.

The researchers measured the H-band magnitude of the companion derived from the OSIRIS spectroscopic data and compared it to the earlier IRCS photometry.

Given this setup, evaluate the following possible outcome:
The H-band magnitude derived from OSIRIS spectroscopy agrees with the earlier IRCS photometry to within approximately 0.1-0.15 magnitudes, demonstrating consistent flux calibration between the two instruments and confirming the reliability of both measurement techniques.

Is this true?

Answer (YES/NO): NO